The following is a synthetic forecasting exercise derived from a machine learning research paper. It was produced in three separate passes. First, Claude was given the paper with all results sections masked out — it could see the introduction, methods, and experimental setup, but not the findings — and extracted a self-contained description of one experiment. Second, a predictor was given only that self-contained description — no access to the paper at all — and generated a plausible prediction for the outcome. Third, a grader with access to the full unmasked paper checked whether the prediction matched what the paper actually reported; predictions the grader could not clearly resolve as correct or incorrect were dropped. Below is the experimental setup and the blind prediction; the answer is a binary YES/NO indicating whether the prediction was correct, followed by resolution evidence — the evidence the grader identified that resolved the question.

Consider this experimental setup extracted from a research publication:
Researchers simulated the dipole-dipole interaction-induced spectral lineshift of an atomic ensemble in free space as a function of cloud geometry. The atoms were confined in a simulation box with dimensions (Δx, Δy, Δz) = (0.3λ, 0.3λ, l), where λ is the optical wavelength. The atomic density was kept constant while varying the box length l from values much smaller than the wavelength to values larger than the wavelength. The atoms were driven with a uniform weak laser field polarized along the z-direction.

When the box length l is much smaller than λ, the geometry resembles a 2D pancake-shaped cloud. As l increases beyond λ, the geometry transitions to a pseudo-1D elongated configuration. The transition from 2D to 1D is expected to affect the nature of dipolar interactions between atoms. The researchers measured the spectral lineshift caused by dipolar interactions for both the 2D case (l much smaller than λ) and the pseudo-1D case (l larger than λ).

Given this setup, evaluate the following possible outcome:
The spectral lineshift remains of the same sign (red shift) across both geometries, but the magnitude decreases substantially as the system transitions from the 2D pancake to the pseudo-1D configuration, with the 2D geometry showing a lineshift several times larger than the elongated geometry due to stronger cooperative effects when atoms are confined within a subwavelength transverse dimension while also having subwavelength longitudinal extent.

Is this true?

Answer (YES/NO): NO